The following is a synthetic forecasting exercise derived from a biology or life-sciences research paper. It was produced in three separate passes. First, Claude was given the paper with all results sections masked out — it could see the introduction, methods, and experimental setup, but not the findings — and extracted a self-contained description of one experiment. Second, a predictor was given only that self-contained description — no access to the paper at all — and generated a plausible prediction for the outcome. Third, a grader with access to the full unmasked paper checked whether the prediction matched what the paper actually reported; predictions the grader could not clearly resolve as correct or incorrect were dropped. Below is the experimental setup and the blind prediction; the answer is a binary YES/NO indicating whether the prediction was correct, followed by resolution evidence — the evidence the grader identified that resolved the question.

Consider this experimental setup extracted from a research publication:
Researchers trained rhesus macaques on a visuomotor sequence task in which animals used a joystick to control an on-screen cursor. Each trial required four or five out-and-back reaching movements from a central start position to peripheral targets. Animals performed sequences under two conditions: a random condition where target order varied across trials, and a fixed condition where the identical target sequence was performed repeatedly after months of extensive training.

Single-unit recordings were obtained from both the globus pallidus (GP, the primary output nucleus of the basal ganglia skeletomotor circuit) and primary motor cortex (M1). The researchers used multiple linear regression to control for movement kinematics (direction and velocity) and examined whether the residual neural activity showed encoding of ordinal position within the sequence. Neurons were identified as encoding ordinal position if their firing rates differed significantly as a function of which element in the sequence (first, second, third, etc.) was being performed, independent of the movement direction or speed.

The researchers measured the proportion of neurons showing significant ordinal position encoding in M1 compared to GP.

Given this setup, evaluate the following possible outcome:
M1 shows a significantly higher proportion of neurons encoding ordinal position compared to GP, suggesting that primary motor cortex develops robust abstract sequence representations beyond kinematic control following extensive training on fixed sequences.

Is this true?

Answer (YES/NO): NO